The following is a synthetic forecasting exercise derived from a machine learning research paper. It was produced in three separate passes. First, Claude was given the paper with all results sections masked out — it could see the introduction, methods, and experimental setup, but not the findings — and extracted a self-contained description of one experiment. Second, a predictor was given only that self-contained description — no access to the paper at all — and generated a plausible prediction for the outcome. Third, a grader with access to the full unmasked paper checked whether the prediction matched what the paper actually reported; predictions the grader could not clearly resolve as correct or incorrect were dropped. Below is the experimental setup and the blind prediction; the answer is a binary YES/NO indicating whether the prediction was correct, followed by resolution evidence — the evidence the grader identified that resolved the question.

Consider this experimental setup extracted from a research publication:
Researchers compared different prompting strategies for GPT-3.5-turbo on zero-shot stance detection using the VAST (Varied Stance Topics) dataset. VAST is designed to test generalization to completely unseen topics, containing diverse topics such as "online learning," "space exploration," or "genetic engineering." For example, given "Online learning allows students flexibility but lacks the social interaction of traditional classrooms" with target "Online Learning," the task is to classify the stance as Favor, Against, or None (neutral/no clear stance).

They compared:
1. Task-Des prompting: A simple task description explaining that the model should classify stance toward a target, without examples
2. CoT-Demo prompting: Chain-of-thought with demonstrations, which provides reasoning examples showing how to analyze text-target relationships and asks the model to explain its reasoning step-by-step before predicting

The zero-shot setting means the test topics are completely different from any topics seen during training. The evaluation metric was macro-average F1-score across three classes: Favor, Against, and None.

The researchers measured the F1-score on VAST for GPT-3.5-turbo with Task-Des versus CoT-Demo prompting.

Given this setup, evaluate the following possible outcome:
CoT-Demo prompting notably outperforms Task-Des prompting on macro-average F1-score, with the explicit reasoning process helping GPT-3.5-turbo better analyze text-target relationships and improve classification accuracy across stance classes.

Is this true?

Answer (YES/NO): YES